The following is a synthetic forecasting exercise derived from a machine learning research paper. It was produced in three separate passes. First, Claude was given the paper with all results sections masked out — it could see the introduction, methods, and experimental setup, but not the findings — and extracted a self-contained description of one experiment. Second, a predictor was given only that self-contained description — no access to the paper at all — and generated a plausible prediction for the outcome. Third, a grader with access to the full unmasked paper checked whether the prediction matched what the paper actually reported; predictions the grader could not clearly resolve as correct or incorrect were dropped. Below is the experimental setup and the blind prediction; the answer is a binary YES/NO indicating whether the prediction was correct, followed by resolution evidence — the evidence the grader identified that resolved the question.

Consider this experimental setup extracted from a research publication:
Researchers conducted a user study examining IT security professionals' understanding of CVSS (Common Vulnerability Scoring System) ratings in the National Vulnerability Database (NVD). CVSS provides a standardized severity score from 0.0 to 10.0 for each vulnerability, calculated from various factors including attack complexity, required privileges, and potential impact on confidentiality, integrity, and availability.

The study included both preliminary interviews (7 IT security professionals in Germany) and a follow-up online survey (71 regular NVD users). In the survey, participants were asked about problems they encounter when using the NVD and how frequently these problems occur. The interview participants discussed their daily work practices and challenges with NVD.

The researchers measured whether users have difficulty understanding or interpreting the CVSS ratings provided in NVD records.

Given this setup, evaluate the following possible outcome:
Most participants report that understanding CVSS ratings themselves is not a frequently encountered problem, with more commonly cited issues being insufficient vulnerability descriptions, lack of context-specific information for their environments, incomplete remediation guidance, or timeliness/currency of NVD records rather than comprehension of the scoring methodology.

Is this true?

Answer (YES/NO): NO